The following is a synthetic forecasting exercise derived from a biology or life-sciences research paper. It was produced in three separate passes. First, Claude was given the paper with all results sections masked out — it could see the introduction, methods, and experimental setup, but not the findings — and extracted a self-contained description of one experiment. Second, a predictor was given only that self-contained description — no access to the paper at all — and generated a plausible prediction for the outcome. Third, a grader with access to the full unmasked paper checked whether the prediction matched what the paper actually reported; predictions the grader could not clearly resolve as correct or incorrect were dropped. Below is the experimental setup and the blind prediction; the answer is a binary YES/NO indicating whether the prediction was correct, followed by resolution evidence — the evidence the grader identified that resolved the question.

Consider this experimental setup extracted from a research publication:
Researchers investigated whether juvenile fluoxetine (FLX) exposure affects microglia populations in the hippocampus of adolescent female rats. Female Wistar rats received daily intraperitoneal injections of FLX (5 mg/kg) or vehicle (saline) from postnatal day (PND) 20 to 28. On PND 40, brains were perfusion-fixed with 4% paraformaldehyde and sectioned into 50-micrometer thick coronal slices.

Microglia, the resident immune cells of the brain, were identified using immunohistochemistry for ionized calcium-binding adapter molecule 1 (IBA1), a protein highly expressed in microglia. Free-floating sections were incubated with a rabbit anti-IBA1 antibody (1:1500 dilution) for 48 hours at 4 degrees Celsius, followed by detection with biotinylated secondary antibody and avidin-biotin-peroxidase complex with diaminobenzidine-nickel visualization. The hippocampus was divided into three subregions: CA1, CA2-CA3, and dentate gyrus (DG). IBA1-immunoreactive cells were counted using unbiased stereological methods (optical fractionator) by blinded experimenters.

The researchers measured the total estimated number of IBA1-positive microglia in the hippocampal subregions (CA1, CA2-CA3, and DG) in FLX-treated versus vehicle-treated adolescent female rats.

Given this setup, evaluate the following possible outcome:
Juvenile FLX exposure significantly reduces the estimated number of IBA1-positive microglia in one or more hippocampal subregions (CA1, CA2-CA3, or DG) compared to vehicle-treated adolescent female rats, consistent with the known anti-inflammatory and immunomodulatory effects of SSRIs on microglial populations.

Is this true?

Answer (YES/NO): NO